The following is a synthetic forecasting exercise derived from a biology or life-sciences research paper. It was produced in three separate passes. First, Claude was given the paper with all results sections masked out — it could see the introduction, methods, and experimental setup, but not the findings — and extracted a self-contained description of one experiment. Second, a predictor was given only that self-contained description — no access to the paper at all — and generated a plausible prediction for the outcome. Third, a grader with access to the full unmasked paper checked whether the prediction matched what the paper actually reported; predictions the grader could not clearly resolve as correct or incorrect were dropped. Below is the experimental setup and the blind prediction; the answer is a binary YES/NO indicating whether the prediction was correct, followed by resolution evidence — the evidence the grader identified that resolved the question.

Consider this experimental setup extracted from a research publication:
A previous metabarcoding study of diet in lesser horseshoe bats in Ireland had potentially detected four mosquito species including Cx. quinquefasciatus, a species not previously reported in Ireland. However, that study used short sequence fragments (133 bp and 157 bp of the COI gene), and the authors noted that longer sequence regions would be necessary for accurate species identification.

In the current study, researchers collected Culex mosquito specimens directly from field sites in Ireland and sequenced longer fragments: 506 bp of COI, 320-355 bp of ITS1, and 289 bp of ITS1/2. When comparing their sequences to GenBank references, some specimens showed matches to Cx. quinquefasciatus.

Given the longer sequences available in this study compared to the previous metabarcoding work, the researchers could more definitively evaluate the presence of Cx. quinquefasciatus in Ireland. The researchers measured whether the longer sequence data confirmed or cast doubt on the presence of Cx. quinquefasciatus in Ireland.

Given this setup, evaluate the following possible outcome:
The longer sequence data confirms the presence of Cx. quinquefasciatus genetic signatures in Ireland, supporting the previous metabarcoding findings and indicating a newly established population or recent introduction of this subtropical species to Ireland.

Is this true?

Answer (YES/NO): NO